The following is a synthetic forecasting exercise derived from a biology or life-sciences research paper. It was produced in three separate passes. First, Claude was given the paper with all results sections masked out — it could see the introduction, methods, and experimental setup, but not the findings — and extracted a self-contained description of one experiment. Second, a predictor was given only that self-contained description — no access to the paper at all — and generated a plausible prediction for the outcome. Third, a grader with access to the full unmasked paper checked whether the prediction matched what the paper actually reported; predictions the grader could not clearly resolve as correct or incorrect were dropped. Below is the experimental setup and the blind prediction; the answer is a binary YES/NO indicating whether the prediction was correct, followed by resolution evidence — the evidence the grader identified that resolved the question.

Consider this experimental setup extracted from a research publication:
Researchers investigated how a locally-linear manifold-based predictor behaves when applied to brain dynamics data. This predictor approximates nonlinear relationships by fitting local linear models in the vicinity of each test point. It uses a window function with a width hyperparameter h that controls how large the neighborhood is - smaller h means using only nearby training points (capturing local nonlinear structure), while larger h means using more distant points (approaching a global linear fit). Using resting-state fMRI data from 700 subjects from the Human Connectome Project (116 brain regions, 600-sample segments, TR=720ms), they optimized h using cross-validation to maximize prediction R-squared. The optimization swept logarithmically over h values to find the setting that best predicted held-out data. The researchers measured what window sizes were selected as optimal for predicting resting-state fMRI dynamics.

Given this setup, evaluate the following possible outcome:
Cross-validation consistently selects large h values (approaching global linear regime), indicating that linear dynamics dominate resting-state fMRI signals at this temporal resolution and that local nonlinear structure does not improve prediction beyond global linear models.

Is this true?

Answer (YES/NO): YES